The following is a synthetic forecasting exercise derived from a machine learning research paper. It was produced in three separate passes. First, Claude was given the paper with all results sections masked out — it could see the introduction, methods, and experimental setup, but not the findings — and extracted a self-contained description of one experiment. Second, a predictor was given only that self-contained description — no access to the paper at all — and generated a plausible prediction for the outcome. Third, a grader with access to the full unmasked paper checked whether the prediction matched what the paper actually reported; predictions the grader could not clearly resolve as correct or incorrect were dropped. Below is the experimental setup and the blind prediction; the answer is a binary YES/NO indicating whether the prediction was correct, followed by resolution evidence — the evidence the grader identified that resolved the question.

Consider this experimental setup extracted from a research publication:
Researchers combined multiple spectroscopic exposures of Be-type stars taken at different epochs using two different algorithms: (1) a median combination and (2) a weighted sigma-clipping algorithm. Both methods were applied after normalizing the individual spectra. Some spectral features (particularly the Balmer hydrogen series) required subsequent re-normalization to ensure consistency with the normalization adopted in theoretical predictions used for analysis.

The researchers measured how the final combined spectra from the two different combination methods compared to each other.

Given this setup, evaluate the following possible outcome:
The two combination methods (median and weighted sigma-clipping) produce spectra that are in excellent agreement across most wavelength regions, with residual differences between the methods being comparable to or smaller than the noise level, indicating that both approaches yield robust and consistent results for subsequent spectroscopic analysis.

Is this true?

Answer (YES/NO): YES